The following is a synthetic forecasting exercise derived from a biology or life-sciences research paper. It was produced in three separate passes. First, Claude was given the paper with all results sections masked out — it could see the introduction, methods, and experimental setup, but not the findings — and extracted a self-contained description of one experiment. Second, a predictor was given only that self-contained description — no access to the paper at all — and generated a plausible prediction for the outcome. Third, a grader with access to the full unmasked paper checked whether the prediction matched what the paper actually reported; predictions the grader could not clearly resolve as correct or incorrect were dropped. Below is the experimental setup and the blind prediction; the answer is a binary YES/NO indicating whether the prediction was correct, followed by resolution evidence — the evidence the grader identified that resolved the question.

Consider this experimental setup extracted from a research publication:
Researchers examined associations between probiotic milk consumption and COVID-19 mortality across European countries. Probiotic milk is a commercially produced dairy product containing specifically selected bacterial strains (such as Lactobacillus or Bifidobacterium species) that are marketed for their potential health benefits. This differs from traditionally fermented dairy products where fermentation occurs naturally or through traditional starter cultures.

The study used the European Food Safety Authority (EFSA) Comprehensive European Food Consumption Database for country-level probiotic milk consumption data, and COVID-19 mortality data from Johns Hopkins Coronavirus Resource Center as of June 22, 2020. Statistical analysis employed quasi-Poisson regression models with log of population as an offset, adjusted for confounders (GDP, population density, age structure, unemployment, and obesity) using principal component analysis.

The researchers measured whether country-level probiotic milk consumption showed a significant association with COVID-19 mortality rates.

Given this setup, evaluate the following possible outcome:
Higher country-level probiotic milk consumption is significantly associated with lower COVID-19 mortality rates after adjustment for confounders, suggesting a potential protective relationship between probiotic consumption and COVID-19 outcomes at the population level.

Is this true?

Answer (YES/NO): NO